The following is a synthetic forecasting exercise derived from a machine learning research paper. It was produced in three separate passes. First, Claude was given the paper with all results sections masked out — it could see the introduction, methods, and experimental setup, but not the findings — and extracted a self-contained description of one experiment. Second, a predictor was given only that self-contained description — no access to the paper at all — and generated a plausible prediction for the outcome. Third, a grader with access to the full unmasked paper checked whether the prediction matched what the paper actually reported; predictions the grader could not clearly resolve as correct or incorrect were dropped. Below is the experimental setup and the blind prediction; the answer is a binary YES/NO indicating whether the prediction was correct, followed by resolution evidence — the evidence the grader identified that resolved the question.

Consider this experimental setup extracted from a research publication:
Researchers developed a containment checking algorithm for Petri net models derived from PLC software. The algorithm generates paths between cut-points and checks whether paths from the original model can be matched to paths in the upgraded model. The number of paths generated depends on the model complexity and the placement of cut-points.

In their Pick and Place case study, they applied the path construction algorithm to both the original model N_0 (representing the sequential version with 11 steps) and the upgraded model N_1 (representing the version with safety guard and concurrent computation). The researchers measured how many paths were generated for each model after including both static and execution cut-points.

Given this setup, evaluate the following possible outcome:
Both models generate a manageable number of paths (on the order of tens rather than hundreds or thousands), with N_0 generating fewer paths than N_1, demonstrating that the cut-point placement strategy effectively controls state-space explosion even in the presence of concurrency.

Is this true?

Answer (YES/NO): YES